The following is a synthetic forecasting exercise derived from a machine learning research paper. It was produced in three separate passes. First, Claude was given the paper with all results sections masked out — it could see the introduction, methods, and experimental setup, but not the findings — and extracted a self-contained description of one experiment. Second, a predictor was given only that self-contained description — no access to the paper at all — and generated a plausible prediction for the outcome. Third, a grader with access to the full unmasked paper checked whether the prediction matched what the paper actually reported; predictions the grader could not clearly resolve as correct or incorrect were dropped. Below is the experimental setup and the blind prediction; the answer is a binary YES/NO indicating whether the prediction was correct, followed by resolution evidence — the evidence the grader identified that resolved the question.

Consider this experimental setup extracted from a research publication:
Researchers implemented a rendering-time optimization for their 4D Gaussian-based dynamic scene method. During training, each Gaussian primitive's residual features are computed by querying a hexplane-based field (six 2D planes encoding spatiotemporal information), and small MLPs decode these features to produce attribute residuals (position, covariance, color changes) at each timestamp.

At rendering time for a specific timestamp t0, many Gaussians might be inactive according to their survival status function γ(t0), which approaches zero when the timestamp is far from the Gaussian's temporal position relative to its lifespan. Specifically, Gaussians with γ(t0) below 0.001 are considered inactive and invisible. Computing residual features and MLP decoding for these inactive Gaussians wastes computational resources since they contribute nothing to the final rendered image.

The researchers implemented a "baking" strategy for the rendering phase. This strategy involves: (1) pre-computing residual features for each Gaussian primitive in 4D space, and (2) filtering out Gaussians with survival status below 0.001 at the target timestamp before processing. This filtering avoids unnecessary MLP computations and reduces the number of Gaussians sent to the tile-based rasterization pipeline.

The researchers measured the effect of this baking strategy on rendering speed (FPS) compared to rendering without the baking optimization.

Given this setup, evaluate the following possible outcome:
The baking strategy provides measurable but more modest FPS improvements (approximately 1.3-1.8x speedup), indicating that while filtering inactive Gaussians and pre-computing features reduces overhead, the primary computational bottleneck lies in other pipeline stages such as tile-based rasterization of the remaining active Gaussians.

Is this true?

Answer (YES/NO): NO